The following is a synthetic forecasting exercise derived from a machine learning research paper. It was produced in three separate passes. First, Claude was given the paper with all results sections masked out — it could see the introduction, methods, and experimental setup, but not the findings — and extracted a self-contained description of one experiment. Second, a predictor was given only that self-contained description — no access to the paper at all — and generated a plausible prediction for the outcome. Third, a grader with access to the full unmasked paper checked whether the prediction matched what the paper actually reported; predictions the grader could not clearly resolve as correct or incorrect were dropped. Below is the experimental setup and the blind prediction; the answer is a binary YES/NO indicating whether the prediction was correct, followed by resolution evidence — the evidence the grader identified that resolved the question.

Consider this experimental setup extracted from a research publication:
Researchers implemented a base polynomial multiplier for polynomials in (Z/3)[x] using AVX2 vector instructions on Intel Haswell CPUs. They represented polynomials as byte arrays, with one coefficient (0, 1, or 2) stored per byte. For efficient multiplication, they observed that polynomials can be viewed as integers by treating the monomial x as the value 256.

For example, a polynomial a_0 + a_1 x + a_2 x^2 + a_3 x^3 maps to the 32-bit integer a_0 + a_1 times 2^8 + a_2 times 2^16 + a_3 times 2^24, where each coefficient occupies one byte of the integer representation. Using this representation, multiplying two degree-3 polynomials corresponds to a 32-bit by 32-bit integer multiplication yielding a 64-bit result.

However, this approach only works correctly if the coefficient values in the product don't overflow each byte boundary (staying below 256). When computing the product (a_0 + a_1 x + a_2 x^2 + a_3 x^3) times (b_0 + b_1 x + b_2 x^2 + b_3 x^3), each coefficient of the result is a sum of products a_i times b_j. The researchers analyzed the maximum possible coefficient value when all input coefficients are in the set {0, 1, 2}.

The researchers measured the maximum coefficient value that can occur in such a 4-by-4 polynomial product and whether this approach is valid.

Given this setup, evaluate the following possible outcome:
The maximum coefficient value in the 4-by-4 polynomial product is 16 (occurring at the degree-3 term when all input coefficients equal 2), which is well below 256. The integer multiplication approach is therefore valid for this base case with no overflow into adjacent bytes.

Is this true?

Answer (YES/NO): YES